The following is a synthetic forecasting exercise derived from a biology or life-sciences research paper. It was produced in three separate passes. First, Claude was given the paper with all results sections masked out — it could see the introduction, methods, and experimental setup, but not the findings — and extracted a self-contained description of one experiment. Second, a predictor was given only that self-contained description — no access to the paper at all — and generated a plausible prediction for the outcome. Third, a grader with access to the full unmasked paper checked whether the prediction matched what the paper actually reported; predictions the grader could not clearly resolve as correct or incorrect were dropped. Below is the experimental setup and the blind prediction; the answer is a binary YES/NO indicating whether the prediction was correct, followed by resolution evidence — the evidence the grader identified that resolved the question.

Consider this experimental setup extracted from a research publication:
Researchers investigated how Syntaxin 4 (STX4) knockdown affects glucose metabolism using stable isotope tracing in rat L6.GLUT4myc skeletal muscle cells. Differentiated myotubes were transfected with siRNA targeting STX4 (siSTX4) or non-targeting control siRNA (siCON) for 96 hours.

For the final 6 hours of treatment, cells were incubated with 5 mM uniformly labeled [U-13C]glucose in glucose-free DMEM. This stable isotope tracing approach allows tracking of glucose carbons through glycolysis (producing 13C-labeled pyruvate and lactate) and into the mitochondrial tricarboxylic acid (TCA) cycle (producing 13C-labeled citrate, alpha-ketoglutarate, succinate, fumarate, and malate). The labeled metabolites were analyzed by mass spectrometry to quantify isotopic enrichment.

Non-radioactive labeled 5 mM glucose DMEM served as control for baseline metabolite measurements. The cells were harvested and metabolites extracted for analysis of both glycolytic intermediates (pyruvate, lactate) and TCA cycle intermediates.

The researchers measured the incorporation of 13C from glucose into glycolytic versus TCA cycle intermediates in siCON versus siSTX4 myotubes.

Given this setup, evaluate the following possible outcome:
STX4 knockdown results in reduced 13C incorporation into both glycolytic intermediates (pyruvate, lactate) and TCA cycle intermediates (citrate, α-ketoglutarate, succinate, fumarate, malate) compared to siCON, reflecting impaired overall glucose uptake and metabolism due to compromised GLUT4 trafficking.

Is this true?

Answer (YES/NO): NO